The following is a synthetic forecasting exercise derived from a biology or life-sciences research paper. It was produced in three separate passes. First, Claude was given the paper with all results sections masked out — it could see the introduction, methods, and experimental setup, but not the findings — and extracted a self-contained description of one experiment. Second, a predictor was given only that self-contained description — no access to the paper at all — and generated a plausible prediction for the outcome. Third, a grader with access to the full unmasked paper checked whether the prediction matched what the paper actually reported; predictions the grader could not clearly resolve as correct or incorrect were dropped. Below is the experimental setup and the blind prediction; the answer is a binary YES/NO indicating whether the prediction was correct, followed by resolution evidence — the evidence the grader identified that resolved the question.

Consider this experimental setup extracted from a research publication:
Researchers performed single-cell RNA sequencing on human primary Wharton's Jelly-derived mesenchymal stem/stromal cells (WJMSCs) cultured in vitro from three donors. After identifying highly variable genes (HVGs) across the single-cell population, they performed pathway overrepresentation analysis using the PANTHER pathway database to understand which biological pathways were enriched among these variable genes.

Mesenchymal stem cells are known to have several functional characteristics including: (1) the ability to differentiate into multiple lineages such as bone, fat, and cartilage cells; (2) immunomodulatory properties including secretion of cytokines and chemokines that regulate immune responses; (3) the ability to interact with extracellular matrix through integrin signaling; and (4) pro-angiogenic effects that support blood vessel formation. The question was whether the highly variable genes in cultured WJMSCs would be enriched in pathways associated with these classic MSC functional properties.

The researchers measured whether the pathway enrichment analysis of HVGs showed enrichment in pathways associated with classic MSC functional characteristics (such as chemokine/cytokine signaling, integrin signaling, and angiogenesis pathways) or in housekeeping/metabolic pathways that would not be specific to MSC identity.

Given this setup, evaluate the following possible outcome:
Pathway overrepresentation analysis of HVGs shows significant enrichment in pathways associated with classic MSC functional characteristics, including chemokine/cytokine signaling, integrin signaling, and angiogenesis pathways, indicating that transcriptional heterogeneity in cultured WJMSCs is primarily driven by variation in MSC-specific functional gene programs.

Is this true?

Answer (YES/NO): YES